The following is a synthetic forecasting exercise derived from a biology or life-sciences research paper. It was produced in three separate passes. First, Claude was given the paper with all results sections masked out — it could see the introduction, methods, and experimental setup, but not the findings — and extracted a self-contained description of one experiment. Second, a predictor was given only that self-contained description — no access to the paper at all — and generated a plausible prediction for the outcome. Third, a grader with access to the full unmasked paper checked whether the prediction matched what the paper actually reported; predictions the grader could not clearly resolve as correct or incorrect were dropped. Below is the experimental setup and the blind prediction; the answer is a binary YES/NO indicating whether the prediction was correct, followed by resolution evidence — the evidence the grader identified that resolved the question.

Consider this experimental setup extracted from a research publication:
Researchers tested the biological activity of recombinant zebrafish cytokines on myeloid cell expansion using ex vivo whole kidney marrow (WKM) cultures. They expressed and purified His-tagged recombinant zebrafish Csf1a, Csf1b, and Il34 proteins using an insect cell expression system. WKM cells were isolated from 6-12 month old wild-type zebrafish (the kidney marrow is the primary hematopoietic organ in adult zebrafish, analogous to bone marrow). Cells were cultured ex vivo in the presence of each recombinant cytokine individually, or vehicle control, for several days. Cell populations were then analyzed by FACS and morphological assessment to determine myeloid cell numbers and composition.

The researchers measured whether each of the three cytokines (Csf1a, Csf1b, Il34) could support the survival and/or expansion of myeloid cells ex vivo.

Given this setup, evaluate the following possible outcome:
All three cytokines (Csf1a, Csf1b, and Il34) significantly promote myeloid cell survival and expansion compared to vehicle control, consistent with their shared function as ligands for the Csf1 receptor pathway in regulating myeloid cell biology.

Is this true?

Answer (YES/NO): YES